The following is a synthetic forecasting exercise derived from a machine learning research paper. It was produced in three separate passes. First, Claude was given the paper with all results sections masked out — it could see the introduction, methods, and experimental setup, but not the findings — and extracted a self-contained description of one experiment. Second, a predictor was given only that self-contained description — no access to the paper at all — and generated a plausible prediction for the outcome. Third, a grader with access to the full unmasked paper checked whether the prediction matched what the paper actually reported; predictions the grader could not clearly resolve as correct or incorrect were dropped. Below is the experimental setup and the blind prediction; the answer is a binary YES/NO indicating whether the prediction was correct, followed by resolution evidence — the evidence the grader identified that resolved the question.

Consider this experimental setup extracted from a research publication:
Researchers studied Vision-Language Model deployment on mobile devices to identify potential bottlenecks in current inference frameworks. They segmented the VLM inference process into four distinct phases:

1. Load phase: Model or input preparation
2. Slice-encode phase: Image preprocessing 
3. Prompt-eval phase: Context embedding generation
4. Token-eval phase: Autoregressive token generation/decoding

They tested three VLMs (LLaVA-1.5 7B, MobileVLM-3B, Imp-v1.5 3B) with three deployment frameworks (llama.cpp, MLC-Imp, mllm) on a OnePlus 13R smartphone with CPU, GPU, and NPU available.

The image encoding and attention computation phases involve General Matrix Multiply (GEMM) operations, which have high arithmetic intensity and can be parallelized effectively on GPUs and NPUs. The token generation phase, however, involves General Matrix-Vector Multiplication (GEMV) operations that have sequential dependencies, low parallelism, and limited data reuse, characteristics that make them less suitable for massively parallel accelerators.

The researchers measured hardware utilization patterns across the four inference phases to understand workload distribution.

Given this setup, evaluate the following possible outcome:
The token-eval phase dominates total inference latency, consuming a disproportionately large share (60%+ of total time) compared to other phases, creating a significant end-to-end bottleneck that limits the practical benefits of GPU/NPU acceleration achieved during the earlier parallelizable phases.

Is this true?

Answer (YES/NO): NO